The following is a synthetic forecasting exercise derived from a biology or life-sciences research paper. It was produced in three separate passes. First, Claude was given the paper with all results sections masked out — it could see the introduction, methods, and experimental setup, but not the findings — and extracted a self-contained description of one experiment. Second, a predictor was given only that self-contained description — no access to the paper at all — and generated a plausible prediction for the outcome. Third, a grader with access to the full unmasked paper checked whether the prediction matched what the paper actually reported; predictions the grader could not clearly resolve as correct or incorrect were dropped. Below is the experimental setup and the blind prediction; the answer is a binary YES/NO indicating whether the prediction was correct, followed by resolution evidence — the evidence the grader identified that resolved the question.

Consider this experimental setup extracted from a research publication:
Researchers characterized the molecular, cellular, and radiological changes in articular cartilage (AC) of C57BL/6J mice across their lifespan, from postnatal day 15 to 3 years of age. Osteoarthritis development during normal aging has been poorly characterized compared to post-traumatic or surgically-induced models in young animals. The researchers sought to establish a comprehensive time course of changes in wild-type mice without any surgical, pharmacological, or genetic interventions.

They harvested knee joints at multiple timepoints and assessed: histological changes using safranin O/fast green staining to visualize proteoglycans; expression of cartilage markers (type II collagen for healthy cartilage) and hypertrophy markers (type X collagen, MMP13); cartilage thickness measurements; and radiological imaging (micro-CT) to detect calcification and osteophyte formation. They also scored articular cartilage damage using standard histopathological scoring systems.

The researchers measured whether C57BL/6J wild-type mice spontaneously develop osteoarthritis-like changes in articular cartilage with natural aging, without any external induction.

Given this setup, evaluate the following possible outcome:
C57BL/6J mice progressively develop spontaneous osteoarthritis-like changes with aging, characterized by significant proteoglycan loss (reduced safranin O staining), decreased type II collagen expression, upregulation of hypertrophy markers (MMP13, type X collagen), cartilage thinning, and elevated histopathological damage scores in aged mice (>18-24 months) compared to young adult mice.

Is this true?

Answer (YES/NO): YES